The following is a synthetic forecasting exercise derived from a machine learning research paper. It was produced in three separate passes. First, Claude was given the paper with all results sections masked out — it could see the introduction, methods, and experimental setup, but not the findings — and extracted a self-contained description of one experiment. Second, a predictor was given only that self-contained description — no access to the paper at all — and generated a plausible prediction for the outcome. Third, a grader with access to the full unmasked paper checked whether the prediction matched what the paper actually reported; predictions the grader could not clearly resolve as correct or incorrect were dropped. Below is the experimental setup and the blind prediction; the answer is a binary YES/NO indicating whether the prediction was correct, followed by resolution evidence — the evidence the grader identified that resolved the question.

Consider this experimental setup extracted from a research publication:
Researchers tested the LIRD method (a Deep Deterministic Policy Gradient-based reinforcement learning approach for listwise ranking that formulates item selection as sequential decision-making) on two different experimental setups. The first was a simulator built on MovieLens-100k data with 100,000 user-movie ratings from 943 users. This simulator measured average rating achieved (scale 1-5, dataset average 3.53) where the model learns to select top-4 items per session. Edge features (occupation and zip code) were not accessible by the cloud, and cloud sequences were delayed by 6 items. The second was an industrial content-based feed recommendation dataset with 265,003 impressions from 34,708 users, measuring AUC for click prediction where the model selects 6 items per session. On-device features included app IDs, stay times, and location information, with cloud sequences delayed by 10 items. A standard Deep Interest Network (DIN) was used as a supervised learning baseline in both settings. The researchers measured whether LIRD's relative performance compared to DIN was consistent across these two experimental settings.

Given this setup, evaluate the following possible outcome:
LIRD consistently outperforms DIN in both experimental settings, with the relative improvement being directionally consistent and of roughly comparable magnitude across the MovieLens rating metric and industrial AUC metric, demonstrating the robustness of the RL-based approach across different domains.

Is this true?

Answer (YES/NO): NO